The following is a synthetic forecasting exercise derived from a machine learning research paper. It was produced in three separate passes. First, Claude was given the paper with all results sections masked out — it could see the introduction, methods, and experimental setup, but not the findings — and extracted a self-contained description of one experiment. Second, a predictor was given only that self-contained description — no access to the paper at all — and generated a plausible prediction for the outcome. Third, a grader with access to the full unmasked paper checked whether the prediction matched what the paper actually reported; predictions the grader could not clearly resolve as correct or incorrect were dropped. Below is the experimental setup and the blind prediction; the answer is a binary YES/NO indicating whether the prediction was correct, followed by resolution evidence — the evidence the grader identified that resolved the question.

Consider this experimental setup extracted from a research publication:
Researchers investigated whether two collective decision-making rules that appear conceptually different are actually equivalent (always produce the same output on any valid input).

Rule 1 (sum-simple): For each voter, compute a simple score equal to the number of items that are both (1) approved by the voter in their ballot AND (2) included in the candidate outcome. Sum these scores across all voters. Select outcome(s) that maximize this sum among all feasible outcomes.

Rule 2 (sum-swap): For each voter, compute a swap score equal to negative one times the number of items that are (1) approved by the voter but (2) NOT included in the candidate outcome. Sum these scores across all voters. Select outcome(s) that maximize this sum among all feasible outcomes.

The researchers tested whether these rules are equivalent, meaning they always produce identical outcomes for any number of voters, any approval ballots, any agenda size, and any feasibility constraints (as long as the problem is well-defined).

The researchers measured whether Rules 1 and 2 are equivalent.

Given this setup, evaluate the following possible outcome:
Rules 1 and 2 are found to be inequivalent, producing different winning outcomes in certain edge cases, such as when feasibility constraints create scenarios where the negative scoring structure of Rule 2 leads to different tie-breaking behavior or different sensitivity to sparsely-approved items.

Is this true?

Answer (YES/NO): NO